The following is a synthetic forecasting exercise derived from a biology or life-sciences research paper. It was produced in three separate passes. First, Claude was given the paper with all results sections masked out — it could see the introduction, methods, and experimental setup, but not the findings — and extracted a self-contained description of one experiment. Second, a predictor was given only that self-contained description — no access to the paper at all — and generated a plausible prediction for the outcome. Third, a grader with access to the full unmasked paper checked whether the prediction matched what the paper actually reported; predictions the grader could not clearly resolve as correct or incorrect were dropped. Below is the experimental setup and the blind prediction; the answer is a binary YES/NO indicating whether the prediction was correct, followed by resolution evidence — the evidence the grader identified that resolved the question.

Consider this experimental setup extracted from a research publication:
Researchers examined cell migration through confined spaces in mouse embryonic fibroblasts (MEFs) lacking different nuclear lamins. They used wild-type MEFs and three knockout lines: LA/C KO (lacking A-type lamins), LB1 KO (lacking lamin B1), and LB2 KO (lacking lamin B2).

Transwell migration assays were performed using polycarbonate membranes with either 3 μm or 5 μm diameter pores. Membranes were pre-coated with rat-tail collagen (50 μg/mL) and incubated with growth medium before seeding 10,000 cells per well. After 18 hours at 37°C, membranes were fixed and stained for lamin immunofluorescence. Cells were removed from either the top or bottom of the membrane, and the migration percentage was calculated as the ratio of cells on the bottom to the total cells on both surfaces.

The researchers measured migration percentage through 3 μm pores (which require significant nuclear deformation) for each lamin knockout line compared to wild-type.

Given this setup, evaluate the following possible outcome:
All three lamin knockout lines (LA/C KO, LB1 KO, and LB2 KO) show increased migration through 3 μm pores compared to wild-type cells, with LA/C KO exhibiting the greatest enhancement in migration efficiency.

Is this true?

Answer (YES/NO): NO